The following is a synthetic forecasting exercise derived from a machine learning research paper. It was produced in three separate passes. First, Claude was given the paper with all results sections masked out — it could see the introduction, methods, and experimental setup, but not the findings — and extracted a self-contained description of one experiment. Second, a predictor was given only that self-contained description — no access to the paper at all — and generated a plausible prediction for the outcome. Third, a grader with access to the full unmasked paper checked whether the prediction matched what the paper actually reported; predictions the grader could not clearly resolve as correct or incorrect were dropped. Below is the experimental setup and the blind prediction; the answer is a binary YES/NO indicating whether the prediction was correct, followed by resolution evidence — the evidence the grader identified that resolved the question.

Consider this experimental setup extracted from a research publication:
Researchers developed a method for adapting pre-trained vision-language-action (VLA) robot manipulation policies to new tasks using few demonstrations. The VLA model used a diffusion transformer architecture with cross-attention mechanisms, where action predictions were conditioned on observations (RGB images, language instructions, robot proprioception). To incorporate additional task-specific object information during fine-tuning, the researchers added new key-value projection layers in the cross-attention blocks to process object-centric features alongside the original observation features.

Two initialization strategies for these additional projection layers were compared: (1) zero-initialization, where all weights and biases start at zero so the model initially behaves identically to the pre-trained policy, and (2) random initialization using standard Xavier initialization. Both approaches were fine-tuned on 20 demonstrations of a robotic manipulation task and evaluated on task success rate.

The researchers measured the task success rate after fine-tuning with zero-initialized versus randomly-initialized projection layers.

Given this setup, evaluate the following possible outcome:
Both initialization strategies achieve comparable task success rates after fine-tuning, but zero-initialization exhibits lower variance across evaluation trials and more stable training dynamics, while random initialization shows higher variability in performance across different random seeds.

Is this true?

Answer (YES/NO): NO